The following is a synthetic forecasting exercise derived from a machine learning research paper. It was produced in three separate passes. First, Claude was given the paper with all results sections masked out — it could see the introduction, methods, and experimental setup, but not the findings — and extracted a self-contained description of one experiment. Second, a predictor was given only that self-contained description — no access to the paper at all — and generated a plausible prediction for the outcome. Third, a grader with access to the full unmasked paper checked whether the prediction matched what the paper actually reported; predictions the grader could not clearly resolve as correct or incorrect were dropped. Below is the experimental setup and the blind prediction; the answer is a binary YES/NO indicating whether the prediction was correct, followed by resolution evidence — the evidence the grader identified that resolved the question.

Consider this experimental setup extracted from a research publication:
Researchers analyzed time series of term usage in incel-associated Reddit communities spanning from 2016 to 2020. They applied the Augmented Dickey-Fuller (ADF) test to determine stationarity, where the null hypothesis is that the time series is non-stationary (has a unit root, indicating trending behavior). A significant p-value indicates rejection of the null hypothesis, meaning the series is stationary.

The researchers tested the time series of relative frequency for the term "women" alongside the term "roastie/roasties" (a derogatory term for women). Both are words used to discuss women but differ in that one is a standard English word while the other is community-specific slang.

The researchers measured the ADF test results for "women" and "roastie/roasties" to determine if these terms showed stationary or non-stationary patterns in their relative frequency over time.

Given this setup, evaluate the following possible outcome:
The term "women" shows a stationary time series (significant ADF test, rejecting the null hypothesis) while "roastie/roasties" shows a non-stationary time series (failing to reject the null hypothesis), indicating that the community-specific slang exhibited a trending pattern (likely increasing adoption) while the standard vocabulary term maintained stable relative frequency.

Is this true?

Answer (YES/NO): NO